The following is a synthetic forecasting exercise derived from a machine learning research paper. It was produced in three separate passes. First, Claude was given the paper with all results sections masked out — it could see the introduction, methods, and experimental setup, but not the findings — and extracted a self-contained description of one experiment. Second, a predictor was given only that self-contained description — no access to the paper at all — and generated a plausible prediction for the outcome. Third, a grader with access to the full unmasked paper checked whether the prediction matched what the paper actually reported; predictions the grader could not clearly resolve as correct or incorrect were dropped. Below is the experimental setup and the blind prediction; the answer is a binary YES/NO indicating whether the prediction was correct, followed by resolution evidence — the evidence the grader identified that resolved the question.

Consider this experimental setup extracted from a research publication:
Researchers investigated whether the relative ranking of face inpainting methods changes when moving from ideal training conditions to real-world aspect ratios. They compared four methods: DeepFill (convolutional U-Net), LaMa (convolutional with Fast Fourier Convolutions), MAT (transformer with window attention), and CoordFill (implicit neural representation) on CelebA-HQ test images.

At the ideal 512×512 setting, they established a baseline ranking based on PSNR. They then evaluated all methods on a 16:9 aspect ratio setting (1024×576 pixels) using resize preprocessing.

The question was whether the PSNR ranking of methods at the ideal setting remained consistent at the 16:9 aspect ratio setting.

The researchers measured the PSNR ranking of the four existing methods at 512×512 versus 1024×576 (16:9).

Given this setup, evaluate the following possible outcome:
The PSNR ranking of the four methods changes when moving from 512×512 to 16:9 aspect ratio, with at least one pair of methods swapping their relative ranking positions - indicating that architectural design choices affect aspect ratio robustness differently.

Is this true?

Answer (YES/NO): YES